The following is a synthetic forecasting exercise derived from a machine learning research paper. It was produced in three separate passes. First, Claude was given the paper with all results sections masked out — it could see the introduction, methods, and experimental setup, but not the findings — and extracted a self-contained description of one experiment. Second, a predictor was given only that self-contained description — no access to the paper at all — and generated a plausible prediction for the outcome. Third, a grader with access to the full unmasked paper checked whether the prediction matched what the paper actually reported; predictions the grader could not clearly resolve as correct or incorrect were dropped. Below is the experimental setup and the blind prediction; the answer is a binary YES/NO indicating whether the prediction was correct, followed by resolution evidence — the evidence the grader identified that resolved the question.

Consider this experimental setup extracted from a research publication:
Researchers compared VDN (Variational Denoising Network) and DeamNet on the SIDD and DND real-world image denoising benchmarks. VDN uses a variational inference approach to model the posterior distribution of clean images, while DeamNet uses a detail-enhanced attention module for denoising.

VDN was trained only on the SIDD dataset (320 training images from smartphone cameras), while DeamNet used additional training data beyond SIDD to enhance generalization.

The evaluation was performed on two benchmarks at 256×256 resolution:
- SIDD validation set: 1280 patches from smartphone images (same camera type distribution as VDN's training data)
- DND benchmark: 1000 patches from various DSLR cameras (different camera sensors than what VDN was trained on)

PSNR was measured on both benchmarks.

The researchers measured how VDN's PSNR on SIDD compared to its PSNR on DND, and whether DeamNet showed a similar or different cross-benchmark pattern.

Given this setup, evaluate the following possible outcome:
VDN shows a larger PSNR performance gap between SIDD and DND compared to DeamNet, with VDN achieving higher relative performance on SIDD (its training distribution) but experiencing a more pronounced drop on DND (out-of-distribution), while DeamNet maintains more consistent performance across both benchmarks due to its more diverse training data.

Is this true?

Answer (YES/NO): NO